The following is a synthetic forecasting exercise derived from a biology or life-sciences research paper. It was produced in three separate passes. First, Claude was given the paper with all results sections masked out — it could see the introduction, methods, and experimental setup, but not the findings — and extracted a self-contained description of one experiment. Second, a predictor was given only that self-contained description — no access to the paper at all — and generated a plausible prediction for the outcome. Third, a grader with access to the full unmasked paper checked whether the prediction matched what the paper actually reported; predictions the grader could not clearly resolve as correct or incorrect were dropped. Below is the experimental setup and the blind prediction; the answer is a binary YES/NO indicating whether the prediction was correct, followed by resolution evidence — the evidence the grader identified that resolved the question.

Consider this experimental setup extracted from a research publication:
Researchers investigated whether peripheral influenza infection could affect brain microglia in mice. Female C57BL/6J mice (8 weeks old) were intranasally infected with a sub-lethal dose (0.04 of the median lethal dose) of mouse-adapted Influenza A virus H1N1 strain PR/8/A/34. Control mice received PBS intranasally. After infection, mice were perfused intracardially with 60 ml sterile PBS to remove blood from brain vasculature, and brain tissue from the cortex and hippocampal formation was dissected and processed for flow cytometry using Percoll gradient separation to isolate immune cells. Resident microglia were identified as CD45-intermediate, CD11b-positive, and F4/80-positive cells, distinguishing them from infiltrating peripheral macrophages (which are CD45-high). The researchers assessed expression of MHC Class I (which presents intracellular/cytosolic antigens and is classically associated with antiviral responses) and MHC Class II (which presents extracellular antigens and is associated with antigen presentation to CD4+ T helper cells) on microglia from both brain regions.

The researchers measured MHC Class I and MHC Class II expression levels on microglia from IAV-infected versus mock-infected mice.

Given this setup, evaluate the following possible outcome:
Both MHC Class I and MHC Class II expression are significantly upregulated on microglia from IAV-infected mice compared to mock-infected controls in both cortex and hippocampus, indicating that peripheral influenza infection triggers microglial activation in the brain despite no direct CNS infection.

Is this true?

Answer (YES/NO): YES